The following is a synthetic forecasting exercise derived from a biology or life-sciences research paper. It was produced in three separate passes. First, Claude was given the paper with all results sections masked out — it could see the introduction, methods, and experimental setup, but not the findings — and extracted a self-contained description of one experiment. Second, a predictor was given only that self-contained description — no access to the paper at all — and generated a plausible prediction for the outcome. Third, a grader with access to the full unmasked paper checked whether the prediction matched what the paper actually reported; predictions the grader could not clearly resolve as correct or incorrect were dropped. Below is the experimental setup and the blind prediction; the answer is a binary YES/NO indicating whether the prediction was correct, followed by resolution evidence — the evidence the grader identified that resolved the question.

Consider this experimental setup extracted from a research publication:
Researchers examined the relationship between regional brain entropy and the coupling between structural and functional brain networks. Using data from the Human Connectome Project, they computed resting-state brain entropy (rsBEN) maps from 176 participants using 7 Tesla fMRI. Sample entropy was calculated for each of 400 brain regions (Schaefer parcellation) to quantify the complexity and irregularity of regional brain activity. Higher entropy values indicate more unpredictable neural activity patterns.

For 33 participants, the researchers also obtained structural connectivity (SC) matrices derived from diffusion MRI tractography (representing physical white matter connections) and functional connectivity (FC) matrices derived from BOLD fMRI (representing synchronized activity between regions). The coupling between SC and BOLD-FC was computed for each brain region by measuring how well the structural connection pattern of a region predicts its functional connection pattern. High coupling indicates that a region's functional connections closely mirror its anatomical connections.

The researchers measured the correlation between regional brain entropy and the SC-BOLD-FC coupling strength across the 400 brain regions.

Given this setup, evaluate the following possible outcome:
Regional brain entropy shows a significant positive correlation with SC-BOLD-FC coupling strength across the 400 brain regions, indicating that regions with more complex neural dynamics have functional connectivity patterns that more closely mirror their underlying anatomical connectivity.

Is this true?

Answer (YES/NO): NO